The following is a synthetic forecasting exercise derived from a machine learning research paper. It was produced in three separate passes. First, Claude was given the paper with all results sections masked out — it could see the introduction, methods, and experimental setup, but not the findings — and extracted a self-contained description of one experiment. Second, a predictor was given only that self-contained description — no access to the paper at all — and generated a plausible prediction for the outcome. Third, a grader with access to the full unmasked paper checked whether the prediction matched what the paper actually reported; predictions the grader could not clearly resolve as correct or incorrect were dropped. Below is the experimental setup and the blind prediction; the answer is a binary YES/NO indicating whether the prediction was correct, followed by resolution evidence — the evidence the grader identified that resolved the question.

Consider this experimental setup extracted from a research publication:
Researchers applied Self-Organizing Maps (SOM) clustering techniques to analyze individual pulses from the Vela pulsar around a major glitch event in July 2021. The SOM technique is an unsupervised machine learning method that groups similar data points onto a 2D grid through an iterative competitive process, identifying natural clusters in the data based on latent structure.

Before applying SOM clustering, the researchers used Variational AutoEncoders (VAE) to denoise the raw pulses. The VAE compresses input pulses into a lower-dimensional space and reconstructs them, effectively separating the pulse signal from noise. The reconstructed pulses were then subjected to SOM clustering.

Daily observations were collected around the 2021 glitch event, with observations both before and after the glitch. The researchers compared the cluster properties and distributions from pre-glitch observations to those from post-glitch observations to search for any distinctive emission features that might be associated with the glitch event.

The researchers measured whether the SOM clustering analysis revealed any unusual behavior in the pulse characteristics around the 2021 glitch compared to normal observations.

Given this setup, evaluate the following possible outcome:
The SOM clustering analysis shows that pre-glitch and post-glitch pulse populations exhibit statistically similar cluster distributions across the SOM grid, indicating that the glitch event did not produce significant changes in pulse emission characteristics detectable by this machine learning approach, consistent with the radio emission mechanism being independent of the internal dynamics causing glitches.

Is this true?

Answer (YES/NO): YES